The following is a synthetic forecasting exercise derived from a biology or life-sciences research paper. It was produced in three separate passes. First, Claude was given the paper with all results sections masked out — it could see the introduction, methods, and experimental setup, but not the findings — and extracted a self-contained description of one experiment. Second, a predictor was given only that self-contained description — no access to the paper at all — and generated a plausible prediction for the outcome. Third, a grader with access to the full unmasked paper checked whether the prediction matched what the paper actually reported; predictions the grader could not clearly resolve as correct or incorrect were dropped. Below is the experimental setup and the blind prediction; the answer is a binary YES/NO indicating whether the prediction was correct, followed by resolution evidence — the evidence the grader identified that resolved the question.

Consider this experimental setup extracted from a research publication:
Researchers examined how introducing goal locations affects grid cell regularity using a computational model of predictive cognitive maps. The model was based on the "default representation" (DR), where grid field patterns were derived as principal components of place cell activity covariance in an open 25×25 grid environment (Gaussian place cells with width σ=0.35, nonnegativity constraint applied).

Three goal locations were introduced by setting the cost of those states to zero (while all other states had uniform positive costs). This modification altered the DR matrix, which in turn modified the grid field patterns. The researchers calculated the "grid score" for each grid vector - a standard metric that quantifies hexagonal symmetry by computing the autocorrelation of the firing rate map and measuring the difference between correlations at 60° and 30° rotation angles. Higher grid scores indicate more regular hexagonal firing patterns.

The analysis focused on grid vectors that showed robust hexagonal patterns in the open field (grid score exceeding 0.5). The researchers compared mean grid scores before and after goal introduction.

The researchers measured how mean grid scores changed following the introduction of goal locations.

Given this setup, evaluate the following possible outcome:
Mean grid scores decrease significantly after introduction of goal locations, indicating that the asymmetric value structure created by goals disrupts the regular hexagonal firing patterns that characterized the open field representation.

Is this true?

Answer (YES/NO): YES